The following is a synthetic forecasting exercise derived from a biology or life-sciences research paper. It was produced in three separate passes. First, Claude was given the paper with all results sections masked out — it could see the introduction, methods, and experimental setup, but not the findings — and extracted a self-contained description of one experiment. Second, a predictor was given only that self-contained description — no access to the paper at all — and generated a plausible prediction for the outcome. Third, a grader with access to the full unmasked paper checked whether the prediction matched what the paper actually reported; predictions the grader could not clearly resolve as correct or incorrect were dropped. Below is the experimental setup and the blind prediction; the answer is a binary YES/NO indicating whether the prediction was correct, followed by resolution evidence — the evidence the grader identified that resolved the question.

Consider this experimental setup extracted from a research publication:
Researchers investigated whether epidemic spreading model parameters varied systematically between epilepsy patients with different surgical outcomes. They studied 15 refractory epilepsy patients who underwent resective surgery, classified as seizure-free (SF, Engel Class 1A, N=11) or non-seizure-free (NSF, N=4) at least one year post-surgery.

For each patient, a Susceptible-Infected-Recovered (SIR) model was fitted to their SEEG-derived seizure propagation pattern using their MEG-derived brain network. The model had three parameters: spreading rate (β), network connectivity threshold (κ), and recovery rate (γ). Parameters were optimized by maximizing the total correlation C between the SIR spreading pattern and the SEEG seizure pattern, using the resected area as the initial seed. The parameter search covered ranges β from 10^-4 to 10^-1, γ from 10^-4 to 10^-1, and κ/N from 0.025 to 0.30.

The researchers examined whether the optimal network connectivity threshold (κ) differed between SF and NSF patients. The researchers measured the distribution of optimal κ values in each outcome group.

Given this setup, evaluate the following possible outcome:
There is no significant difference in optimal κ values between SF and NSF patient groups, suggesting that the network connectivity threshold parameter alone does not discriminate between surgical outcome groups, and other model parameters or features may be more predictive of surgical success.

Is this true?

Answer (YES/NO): YES